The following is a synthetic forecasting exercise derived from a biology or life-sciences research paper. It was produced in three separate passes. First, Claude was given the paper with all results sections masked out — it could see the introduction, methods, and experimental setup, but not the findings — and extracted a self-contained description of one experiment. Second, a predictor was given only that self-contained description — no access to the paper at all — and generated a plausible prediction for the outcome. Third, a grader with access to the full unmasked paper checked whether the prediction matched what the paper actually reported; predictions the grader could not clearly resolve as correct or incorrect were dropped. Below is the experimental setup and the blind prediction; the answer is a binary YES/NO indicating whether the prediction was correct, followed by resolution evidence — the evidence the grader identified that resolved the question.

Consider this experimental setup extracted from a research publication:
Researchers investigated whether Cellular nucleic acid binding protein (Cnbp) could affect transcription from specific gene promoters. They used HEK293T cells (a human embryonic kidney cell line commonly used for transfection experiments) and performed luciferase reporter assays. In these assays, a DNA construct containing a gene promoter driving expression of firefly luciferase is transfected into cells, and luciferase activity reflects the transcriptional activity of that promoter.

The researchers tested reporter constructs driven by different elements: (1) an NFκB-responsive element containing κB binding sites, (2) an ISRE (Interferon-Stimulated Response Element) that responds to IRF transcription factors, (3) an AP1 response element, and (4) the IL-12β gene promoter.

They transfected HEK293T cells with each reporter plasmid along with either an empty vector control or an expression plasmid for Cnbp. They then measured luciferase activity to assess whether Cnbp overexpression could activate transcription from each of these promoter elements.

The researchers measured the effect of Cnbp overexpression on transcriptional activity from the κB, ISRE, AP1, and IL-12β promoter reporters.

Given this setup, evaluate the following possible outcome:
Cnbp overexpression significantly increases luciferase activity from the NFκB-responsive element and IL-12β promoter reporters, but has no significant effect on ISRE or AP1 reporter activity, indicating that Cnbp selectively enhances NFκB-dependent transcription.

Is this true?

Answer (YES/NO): NO